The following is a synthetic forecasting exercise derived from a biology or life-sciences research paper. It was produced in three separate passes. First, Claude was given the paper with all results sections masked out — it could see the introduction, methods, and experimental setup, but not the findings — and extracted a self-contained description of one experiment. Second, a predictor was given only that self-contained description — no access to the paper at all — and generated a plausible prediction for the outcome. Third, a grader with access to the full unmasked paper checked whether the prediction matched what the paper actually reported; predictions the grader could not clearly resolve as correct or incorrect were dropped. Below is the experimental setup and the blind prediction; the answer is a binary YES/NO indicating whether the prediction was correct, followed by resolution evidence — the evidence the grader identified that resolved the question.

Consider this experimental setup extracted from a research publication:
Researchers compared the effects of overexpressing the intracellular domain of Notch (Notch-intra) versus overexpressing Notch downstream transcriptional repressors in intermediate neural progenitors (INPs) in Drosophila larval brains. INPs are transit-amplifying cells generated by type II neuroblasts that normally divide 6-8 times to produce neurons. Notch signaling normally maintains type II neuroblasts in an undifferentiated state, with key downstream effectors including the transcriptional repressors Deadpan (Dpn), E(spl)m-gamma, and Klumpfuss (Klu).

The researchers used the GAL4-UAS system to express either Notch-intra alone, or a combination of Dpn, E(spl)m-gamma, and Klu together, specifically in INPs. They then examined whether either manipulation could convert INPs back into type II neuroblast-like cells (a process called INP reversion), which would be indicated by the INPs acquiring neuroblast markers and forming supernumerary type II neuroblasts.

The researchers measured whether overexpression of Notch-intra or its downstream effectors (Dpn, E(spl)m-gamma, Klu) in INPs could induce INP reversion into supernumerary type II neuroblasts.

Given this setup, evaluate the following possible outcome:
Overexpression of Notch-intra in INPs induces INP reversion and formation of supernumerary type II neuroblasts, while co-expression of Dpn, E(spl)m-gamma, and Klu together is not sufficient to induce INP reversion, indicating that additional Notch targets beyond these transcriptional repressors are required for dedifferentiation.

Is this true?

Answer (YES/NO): YES